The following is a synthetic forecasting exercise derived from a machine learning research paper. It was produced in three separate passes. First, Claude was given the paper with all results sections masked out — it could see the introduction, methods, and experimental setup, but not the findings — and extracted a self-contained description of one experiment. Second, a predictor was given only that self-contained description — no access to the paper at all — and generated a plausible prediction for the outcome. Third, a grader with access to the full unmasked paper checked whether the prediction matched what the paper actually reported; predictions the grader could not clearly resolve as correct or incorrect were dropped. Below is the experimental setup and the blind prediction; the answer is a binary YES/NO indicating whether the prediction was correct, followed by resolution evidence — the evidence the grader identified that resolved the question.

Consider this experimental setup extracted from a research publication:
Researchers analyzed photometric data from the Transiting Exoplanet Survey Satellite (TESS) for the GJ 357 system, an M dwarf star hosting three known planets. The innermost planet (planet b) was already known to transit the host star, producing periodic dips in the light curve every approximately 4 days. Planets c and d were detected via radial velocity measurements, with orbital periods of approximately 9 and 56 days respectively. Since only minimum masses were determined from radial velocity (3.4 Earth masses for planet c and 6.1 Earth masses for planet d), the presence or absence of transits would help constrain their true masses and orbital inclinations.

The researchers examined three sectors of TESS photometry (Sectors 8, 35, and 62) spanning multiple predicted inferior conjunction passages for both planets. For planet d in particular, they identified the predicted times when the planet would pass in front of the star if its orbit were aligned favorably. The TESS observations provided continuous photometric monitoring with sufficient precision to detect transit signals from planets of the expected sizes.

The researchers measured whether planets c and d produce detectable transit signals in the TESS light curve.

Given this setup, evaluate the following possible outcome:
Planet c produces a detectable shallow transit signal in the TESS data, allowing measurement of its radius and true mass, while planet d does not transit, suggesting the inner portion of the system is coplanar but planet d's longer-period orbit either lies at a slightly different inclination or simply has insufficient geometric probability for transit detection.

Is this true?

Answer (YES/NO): NO